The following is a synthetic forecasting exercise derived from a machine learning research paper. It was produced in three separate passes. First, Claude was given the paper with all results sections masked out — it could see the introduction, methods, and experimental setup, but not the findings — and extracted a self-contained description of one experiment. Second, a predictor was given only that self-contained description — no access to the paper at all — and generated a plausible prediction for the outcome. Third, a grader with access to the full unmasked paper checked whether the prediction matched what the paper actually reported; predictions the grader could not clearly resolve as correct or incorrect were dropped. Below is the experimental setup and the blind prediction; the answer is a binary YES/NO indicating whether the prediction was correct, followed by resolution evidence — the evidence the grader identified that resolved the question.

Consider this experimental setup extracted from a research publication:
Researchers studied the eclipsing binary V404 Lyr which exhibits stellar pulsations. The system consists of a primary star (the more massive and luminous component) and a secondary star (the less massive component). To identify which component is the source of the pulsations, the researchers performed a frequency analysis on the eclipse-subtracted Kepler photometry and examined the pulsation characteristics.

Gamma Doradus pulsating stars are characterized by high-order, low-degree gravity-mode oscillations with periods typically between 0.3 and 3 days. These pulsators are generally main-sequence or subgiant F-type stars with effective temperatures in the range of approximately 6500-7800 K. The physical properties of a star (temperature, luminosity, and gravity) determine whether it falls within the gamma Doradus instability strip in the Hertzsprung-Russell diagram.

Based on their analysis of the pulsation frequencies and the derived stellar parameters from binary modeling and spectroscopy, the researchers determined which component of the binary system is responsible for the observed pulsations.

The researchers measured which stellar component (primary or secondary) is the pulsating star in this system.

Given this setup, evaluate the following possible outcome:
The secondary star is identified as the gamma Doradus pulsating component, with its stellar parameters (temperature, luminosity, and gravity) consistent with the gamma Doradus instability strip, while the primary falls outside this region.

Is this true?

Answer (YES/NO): NO